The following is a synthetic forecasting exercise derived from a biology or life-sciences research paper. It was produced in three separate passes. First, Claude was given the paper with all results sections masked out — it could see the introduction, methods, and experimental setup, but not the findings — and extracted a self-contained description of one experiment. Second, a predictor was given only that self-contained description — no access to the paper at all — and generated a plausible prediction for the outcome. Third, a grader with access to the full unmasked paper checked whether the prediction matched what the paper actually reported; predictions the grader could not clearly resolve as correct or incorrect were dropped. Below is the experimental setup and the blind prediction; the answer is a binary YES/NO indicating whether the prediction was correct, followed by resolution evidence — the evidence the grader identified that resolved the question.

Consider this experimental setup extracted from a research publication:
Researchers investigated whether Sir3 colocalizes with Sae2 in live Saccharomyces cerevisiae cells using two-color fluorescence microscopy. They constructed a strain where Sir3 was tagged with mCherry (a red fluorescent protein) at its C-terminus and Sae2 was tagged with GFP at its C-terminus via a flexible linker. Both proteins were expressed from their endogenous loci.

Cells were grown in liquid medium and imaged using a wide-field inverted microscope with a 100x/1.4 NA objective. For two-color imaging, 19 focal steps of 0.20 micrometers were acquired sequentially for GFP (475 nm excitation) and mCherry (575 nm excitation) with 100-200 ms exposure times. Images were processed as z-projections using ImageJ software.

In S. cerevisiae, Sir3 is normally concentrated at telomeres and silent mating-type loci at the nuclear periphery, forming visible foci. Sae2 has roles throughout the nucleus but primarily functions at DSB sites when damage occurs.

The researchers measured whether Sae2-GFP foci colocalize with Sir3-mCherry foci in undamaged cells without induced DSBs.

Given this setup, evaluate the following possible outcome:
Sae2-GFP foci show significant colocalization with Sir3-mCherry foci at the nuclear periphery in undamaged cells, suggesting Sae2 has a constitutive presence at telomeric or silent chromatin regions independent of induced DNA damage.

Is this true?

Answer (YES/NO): NO